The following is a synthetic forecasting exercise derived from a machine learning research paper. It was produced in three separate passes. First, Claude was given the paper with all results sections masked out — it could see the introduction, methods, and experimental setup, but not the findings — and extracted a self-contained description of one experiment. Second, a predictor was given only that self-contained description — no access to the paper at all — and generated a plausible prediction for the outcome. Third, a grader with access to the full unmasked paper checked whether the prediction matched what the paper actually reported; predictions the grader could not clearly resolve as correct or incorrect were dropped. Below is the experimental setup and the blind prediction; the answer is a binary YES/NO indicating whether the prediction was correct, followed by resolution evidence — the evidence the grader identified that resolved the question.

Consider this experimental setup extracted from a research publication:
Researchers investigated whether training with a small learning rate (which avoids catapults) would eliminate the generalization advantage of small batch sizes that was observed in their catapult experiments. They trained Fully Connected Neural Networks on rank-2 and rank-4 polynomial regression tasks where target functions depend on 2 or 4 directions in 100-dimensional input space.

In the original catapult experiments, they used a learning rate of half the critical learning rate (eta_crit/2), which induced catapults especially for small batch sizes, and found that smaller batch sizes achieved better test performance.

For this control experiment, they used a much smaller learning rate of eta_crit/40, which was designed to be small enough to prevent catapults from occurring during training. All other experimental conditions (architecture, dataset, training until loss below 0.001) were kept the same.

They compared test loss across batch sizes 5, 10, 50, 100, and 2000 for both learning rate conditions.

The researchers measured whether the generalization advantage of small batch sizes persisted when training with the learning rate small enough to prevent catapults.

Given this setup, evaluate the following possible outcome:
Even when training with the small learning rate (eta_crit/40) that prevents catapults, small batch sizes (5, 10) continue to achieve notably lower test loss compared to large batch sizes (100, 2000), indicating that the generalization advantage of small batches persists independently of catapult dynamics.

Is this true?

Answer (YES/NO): NO